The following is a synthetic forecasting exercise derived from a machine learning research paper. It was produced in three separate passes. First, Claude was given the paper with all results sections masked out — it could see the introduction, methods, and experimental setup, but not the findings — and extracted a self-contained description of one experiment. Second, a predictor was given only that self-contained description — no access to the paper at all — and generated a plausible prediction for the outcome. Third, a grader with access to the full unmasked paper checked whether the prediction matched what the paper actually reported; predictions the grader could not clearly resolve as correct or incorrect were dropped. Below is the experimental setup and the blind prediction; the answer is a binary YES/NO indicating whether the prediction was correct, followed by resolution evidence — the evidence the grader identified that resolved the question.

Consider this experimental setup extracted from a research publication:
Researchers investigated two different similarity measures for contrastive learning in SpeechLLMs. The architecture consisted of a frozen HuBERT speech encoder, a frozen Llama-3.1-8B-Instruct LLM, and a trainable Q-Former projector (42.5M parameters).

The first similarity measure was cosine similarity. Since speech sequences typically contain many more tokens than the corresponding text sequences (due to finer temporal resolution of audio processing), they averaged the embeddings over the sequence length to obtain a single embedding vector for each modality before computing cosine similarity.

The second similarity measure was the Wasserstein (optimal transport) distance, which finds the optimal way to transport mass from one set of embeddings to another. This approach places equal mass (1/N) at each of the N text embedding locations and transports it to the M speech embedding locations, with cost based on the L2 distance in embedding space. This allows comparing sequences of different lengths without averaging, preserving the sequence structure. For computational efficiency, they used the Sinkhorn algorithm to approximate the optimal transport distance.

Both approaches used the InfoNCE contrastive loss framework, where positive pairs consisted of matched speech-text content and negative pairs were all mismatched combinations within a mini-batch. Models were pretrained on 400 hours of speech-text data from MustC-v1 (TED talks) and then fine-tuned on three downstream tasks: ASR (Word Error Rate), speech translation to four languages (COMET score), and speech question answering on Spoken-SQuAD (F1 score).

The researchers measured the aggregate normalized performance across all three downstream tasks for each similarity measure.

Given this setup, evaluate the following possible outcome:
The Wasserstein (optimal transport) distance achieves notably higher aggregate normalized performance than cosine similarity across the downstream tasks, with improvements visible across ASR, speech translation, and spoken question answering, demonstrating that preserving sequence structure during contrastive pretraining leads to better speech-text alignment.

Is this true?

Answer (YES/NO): NO